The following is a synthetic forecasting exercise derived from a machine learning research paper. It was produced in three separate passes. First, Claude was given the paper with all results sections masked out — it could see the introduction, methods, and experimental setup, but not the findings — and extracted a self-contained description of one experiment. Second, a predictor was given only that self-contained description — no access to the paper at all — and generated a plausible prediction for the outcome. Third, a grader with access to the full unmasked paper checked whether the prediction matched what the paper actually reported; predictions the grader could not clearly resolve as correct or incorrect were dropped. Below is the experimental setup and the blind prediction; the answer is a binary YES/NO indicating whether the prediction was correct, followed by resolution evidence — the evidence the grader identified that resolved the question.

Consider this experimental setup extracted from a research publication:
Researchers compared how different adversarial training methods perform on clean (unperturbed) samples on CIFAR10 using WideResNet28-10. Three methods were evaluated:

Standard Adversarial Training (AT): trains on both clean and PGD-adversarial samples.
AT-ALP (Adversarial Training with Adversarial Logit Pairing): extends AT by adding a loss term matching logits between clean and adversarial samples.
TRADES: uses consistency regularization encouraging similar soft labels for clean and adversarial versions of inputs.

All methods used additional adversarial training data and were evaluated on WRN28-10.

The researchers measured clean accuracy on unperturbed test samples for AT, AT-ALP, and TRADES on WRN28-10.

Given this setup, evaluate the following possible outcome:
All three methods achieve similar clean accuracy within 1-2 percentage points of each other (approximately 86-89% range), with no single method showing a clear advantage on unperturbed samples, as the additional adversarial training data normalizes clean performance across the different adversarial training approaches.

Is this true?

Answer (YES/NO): NO